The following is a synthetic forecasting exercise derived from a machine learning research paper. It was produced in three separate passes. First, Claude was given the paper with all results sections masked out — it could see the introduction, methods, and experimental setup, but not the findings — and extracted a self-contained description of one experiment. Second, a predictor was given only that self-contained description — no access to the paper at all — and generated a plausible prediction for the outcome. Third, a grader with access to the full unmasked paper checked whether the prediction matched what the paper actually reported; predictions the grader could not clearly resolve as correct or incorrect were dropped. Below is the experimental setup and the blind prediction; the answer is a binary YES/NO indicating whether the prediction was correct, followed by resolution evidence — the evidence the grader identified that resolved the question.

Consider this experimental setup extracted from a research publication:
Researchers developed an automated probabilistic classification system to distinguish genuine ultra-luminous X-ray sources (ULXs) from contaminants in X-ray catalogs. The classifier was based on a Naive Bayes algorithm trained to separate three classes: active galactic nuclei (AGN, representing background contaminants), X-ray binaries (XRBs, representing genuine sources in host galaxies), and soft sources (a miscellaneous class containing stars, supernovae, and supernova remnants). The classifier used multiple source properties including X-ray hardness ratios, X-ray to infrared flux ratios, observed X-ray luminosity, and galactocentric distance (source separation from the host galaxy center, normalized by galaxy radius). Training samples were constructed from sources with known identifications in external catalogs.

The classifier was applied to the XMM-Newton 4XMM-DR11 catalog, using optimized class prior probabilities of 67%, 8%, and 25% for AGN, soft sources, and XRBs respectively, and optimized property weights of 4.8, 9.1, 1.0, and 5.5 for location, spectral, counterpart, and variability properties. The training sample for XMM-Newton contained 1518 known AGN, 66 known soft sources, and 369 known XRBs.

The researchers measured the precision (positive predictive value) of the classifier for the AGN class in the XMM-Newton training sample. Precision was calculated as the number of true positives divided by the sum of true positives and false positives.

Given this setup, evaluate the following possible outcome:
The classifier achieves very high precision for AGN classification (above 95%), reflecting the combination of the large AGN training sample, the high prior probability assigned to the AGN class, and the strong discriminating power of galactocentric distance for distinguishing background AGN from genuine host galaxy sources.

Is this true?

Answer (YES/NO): YES